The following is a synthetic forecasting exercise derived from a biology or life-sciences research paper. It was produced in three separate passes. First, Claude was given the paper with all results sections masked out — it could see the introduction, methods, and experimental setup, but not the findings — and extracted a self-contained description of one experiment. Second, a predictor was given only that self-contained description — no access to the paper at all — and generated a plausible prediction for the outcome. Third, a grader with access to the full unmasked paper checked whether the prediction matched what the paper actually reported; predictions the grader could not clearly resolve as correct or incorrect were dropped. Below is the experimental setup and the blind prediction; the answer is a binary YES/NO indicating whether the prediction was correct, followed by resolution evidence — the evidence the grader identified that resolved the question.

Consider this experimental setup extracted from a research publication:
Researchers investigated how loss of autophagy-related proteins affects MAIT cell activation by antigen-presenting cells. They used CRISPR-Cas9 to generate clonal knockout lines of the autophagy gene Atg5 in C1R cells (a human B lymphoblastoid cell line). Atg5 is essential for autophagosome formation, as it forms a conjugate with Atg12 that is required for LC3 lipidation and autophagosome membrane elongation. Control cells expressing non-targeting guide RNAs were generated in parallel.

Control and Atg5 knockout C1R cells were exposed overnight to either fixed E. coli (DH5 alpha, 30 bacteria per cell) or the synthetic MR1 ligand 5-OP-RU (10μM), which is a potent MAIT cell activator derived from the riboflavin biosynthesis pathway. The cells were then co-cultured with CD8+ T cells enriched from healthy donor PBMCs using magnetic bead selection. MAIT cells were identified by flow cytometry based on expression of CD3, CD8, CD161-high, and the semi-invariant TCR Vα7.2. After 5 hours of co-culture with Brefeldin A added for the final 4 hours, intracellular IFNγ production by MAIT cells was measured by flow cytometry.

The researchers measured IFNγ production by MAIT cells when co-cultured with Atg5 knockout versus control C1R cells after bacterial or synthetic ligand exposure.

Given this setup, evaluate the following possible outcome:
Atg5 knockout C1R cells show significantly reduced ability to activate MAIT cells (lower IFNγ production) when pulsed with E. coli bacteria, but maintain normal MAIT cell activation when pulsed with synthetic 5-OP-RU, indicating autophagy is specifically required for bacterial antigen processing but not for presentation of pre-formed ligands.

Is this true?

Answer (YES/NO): NO